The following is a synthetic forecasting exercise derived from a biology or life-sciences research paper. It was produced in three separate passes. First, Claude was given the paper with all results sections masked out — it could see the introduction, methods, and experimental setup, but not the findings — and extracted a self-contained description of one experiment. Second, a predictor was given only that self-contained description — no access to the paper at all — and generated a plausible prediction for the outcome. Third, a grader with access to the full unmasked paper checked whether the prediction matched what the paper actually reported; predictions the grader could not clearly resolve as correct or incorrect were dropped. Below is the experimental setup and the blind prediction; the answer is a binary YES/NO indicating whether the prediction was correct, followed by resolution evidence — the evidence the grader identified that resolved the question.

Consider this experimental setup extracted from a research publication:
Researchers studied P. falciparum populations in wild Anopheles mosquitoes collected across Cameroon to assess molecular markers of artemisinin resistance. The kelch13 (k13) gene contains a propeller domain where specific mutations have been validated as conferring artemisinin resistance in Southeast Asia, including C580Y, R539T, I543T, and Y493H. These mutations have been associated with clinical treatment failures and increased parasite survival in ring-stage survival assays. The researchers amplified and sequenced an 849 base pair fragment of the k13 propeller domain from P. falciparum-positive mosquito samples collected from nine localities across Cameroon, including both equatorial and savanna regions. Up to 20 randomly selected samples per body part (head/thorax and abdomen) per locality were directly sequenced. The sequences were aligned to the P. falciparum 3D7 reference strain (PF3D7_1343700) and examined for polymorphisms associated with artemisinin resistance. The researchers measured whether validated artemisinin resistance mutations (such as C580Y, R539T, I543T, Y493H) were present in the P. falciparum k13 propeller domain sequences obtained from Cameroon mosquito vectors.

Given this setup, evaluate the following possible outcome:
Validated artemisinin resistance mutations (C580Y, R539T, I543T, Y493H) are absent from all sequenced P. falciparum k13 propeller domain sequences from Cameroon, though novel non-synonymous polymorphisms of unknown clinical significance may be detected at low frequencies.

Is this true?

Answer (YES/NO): YES